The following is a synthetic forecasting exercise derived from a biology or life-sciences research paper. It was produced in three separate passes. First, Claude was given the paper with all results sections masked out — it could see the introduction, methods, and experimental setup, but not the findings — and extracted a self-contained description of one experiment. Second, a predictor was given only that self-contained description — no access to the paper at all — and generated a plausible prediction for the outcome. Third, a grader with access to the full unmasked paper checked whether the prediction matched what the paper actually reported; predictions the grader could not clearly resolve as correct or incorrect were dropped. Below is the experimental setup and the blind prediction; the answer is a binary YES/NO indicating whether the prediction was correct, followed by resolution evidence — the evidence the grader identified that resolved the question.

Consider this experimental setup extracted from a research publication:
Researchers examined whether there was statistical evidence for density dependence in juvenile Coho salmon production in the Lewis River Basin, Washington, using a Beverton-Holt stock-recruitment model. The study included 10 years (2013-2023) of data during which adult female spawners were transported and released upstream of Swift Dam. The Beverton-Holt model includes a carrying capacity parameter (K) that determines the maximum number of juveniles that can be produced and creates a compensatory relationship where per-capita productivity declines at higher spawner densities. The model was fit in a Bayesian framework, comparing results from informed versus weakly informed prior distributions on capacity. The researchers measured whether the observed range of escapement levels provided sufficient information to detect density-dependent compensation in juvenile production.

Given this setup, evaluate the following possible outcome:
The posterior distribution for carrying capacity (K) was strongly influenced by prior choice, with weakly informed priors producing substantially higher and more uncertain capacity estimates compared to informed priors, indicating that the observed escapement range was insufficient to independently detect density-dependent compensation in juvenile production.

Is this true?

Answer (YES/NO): YES